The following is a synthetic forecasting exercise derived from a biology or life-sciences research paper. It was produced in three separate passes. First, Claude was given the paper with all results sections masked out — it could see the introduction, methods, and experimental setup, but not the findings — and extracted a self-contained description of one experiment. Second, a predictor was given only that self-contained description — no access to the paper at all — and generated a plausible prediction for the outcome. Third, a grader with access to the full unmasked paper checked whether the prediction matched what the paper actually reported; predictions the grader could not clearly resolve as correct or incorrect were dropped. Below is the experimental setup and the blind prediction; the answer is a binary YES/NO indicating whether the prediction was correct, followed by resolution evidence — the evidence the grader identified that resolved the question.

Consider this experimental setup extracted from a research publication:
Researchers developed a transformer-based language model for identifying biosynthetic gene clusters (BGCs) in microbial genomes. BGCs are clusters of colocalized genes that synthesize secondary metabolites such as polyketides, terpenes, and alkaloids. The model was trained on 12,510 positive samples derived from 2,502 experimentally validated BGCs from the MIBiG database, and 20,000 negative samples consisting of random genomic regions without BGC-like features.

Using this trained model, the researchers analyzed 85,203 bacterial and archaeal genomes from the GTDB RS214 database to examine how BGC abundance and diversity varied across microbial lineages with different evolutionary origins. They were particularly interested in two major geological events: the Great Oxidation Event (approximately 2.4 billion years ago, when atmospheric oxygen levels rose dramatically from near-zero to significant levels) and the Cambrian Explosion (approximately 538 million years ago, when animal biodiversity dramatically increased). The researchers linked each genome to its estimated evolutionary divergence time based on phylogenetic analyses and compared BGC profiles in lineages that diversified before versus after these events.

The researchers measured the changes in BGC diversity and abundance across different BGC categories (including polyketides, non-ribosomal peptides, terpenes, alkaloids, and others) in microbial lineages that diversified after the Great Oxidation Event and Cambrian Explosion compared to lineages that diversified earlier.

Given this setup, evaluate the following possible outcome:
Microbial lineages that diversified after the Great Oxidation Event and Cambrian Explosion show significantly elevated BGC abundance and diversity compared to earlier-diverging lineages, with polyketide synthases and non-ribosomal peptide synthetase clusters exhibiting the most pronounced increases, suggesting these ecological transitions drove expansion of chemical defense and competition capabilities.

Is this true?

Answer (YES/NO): NO